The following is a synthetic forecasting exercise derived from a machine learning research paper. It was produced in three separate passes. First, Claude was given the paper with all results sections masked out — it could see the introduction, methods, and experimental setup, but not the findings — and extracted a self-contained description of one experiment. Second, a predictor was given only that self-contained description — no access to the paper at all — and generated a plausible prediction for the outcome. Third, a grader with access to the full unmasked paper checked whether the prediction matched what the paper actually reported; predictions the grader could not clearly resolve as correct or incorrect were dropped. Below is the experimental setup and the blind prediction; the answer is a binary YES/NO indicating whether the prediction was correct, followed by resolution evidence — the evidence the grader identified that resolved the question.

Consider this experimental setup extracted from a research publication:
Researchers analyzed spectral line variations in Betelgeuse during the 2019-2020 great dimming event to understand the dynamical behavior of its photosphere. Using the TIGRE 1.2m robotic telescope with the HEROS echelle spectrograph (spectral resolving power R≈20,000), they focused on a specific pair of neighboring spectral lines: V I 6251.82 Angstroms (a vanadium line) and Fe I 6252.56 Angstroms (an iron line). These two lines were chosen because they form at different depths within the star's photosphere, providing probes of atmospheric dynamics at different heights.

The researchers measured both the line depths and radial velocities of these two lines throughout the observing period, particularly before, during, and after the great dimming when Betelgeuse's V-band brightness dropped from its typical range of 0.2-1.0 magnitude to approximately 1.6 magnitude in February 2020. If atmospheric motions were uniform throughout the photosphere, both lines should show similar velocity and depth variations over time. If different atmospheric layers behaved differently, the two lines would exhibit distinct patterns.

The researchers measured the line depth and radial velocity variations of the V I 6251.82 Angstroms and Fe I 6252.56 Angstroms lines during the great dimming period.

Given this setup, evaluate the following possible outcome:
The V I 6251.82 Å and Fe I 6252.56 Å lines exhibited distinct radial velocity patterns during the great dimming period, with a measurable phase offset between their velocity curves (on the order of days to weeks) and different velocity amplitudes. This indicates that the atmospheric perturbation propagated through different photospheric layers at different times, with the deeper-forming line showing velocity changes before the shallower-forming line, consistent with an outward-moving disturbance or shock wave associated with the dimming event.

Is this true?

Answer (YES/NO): NO